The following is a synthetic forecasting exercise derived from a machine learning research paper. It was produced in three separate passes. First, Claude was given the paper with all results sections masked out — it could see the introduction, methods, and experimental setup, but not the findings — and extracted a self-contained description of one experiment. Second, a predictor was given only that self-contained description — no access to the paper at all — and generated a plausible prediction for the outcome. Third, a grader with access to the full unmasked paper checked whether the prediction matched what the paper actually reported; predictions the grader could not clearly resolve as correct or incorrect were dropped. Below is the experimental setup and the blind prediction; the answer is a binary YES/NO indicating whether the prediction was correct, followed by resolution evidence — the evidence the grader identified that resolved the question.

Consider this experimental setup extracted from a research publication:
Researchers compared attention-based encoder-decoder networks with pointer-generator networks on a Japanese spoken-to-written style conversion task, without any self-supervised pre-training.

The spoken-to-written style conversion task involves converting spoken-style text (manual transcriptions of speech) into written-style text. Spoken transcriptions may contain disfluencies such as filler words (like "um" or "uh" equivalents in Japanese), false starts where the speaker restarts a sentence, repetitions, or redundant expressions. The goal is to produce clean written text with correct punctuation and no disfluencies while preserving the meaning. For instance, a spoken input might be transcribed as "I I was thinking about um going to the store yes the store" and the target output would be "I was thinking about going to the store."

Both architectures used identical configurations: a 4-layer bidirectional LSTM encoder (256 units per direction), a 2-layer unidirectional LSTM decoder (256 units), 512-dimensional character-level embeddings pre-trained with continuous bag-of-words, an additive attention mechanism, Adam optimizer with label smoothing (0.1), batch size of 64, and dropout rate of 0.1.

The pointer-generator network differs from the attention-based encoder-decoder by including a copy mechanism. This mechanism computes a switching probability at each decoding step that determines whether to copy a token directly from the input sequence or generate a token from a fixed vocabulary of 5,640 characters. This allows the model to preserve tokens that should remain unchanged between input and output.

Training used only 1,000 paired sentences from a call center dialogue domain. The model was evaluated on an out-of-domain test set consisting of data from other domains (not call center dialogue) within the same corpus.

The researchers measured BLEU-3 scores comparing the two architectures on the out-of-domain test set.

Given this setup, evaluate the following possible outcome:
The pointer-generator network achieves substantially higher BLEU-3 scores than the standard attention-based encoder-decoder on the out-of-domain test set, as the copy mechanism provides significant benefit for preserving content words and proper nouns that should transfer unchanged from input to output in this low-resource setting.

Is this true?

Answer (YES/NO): YES